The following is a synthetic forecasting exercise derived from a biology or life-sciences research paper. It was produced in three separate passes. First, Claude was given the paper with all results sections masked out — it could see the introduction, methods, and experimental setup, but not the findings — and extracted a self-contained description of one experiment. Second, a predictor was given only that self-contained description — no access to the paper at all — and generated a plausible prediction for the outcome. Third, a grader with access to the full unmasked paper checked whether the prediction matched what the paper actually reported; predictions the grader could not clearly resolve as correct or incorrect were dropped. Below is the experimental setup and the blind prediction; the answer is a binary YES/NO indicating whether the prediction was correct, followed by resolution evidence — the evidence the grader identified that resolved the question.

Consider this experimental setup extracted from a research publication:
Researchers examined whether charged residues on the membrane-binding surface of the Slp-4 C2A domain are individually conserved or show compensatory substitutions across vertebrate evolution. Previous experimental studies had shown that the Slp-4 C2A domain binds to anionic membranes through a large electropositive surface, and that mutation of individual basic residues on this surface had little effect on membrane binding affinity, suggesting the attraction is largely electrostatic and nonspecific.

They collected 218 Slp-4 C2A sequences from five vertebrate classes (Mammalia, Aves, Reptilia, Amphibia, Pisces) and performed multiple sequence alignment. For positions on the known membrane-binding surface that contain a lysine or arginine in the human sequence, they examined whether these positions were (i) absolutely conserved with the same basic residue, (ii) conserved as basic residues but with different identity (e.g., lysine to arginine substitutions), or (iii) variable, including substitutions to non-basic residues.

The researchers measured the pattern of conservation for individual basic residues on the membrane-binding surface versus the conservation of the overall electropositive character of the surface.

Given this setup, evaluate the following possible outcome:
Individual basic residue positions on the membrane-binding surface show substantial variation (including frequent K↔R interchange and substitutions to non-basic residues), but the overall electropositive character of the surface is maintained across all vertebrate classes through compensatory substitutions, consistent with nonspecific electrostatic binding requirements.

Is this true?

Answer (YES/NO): NO